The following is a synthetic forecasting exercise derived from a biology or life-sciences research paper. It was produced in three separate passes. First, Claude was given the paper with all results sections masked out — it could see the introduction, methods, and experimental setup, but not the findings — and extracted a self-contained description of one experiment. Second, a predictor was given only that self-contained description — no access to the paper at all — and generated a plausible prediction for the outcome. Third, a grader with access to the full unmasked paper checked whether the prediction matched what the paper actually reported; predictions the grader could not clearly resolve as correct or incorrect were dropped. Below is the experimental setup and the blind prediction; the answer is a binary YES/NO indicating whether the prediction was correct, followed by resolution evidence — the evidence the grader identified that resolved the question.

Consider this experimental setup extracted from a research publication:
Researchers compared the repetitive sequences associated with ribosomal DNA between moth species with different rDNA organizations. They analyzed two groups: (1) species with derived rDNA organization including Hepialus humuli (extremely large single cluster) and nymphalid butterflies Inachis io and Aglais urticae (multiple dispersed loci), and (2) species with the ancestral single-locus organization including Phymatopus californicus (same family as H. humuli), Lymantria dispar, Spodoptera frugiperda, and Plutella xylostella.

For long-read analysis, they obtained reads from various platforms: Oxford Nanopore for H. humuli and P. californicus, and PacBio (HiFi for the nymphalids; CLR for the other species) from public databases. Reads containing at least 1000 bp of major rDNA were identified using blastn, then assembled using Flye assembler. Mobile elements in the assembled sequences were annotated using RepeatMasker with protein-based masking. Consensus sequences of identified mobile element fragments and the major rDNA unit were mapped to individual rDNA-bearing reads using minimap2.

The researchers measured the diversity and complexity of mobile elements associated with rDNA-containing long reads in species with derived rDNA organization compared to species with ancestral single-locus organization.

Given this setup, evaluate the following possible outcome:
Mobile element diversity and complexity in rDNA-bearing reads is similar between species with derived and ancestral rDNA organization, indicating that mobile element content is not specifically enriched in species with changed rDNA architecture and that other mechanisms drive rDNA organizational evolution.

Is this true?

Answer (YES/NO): NO